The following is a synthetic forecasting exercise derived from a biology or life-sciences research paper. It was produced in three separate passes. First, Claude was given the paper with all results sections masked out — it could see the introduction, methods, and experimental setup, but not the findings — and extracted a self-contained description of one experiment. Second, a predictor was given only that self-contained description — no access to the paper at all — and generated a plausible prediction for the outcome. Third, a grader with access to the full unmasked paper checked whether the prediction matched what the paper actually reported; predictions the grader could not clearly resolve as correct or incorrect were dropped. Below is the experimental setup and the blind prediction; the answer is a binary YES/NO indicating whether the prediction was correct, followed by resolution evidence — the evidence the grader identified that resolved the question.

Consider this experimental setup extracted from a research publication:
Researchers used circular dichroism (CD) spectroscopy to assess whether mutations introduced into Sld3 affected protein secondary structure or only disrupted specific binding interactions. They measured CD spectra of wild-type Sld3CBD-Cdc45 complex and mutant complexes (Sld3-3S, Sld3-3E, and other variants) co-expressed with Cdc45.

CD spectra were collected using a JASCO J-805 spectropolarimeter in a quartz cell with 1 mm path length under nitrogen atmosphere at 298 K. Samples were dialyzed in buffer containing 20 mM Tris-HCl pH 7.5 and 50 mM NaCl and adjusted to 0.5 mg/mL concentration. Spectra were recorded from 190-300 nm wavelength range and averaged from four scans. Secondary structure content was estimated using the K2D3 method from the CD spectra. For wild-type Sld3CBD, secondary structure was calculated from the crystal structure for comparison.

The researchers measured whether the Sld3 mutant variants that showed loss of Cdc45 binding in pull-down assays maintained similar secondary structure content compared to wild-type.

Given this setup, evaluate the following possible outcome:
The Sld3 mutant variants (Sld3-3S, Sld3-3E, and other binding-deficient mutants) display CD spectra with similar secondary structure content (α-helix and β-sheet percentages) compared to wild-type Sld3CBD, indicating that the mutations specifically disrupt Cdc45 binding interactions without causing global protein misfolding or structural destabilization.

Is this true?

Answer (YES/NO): YES